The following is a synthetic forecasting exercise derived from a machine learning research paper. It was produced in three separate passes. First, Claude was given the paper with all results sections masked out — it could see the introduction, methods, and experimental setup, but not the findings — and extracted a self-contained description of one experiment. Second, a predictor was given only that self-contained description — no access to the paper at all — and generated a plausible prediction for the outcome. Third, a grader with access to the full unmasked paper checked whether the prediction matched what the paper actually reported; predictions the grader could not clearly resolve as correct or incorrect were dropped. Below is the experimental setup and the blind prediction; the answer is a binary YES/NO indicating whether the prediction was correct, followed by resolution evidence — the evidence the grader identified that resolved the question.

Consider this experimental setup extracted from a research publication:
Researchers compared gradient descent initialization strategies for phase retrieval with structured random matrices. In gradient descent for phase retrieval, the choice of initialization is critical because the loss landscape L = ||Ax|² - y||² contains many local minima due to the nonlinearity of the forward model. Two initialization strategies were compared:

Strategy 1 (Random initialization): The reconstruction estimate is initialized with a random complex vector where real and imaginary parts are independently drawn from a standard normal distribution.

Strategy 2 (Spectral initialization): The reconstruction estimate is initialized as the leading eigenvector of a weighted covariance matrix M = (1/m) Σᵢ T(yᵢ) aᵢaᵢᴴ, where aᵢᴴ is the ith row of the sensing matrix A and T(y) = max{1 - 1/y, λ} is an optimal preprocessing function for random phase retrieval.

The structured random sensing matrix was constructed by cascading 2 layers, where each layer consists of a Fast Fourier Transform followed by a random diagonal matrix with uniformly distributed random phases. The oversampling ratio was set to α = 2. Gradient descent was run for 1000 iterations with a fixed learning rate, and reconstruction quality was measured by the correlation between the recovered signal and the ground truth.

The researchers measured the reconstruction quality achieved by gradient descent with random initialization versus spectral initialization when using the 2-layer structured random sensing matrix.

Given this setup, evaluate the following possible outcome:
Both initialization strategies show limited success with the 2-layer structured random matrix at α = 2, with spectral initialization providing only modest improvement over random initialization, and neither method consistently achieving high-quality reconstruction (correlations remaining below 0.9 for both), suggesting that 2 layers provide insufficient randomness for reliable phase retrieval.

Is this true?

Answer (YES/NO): NO